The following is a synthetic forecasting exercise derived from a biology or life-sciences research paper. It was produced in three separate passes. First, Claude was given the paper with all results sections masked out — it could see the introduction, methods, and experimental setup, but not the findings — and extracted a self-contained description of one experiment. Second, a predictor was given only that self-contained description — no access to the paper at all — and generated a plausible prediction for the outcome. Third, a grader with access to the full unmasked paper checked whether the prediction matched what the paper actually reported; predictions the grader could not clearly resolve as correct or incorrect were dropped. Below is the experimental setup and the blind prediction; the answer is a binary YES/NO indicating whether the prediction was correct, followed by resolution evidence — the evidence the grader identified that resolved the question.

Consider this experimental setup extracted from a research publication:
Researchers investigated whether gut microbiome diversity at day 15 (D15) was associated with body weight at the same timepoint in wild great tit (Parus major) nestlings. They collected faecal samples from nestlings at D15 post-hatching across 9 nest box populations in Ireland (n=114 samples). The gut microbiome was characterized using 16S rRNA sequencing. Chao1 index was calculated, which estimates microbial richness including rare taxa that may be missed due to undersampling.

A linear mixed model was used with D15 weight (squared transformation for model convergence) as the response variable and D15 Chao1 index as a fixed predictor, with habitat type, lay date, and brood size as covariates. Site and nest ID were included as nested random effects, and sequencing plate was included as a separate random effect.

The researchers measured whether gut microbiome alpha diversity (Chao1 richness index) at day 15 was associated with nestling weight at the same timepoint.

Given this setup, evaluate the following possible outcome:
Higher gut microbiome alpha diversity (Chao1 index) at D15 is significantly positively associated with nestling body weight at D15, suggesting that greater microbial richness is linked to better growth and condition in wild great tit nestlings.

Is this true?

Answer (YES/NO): NO